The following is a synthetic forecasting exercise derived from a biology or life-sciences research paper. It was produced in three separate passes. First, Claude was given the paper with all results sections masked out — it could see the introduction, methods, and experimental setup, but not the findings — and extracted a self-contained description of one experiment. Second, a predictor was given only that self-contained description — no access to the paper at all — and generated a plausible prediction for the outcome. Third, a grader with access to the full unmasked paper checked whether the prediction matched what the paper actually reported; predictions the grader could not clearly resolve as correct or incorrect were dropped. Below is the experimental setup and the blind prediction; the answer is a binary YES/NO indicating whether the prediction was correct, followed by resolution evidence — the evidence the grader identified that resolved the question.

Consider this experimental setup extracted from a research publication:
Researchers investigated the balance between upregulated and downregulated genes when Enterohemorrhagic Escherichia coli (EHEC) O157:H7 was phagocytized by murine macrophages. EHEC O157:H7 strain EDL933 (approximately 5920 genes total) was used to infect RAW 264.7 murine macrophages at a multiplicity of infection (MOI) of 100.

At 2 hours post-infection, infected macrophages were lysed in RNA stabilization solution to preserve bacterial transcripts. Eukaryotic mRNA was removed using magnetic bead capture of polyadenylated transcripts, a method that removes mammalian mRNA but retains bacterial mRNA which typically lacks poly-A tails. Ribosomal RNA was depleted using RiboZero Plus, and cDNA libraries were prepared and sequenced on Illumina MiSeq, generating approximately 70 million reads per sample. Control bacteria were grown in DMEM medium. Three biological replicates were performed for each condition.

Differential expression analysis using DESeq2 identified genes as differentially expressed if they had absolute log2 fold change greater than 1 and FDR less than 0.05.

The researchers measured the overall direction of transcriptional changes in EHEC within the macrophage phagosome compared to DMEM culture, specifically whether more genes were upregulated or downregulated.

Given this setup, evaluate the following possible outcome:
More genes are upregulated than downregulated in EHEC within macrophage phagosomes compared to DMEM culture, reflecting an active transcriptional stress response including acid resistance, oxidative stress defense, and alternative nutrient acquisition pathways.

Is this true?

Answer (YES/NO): NO